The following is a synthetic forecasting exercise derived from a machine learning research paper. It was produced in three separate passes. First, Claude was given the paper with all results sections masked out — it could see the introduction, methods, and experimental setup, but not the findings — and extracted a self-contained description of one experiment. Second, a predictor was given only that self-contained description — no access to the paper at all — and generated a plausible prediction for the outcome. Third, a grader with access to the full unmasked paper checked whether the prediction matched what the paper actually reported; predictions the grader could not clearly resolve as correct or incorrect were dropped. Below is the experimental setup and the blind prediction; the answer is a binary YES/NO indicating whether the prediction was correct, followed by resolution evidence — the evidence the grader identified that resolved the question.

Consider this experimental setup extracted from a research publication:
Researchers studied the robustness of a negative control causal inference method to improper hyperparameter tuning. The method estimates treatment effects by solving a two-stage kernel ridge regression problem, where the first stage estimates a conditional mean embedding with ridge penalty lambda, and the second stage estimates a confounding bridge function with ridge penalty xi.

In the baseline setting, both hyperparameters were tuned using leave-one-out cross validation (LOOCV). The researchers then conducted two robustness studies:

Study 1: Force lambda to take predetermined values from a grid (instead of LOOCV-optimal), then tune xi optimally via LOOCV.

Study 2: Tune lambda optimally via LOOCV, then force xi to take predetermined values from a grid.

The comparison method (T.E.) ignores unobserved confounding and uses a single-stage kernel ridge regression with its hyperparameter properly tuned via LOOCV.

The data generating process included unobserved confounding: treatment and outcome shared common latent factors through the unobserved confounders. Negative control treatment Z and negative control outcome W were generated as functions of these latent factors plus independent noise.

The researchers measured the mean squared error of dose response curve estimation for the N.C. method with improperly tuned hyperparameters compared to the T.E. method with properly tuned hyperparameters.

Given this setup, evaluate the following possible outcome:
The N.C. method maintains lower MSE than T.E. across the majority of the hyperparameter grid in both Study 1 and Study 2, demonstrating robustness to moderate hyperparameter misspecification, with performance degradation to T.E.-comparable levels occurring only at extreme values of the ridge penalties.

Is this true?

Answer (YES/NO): NO